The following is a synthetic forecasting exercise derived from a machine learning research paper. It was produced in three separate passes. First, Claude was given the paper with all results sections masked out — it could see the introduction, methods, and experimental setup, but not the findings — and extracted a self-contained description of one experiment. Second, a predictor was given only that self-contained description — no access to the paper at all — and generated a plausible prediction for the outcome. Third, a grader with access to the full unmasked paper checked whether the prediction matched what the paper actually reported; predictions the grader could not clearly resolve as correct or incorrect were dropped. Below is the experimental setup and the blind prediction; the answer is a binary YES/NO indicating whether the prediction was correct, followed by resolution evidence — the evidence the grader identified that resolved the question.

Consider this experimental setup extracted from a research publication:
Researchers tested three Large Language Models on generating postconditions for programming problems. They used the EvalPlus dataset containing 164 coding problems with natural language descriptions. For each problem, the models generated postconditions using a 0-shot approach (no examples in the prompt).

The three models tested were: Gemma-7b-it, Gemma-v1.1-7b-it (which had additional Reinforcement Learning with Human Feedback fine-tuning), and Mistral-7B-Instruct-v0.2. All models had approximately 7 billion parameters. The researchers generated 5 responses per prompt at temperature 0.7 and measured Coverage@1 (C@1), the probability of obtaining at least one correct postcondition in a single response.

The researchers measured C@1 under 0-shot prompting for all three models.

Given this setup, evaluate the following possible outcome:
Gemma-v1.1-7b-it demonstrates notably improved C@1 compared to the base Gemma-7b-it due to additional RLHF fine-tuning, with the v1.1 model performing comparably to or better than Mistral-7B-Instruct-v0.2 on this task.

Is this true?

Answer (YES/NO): YES